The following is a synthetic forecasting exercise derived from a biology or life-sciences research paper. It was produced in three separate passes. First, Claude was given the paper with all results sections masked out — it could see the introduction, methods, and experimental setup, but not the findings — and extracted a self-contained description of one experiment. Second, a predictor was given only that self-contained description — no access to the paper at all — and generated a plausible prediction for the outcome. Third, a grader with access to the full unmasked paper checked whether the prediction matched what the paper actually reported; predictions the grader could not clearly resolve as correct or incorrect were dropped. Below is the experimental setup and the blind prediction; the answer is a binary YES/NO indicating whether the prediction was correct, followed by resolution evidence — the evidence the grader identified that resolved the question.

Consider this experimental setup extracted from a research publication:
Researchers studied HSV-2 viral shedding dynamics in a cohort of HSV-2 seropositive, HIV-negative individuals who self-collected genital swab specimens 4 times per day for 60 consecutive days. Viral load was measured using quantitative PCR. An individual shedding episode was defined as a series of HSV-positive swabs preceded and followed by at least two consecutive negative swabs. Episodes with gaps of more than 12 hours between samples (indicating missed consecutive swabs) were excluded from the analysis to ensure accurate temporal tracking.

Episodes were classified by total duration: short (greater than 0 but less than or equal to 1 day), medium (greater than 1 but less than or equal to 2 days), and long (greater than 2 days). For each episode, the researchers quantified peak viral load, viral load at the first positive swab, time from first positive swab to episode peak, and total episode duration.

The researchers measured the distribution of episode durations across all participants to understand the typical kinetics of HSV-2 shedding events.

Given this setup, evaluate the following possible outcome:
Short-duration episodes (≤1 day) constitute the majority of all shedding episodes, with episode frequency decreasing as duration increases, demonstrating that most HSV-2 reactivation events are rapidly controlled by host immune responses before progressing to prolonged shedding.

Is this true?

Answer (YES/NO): NO